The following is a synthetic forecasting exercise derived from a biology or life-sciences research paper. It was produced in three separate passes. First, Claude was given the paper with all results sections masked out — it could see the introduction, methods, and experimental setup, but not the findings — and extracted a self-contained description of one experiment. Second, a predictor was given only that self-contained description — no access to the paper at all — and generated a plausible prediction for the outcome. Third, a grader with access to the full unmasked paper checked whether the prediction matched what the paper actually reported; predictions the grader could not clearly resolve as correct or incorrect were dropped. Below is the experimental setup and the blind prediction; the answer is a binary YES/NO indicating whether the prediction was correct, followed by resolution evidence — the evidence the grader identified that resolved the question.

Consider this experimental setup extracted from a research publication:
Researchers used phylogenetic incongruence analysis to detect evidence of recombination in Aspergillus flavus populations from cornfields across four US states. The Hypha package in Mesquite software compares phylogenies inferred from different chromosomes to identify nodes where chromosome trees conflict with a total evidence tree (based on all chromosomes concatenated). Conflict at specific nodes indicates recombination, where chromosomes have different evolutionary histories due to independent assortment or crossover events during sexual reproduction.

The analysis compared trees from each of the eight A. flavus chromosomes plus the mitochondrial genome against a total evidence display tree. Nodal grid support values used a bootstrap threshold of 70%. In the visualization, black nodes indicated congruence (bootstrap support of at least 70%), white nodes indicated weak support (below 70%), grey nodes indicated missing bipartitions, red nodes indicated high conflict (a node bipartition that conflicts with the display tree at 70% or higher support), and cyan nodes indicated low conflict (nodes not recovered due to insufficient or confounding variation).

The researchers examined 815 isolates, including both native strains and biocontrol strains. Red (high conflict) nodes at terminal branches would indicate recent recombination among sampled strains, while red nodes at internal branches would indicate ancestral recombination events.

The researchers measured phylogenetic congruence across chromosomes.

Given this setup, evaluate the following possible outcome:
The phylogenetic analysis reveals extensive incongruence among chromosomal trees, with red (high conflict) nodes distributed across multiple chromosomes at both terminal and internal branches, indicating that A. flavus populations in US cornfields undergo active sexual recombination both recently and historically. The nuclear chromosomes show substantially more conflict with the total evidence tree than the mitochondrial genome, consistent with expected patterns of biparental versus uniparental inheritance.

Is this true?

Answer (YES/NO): NO